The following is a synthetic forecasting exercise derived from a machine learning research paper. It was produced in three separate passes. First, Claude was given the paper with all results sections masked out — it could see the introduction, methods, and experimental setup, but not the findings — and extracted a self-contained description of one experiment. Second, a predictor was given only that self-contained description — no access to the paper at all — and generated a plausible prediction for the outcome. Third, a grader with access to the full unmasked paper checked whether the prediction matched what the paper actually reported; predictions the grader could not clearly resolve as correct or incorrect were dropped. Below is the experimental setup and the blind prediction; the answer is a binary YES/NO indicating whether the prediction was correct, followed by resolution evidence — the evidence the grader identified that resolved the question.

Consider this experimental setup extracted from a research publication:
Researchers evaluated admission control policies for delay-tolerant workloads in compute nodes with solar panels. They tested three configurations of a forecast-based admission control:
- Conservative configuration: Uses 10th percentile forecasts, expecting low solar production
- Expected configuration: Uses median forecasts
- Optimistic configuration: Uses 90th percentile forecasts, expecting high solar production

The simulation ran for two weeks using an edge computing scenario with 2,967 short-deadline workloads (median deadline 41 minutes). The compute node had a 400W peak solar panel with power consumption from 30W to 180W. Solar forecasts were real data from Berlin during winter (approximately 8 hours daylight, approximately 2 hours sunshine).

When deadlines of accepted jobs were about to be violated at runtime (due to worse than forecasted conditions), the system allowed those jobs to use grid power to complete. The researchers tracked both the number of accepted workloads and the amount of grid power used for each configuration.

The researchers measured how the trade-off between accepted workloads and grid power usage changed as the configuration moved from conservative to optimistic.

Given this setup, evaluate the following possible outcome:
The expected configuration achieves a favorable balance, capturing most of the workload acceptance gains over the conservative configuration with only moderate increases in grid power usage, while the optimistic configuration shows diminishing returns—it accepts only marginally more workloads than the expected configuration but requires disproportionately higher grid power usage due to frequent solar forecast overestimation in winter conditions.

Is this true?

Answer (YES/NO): NO